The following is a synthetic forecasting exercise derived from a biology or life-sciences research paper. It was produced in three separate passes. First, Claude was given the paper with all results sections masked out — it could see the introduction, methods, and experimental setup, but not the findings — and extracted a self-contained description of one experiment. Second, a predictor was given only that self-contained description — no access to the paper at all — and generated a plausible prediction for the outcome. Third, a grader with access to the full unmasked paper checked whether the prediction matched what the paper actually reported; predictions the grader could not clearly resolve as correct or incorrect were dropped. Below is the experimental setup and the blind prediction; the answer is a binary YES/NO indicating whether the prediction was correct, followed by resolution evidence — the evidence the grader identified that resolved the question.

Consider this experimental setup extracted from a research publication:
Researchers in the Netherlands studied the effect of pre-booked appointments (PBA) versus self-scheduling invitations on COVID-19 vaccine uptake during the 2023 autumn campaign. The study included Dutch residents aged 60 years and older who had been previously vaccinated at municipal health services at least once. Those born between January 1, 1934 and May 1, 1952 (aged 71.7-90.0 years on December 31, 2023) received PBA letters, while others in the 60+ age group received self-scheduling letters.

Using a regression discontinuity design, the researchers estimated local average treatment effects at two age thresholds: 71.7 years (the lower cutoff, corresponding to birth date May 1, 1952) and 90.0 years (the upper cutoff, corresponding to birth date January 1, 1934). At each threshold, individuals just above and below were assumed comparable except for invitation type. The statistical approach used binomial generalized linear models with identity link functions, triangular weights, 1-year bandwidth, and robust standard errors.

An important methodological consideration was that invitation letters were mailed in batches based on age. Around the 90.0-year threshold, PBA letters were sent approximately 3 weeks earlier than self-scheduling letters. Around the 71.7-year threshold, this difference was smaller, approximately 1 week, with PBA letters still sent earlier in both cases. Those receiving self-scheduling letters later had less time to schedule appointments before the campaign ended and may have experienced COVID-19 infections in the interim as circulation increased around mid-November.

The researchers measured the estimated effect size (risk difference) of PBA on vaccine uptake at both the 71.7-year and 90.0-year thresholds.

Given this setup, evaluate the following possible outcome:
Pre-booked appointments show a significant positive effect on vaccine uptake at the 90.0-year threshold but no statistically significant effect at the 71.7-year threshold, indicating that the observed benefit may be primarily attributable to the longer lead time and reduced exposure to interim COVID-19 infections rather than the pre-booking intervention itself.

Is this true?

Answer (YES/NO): NO